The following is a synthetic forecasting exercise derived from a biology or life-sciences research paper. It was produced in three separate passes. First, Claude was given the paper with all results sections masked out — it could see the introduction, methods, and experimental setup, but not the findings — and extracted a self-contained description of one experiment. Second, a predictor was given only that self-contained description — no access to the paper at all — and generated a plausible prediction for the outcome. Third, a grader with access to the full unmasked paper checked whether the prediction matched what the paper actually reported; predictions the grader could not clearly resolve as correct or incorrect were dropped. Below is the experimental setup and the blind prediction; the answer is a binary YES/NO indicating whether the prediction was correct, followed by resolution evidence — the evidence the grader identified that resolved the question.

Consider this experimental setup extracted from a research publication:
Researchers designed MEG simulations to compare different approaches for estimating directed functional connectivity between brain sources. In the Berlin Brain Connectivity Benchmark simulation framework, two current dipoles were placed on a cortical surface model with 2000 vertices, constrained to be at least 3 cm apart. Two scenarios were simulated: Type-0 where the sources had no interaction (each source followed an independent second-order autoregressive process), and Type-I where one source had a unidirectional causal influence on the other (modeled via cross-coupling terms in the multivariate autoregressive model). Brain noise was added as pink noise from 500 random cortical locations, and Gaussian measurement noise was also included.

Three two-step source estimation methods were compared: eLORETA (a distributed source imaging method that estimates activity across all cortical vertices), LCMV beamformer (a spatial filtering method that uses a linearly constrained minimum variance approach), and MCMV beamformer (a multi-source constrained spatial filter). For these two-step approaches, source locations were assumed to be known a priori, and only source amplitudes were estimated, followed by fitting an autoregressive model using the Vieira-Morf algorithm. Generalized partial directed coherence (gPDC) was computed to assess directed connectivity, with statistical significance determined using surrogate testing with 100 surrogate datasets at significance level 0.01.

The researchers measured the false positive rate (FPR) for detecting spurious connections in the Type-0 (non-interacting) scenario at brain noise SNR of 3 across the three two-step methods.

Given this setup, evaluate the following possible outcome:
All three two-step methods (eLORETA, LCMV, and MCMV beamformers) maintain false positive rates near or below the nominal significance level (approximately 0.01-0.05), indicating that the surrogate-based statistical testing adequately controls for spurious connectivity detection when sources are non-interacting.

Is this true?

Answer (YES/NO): NO